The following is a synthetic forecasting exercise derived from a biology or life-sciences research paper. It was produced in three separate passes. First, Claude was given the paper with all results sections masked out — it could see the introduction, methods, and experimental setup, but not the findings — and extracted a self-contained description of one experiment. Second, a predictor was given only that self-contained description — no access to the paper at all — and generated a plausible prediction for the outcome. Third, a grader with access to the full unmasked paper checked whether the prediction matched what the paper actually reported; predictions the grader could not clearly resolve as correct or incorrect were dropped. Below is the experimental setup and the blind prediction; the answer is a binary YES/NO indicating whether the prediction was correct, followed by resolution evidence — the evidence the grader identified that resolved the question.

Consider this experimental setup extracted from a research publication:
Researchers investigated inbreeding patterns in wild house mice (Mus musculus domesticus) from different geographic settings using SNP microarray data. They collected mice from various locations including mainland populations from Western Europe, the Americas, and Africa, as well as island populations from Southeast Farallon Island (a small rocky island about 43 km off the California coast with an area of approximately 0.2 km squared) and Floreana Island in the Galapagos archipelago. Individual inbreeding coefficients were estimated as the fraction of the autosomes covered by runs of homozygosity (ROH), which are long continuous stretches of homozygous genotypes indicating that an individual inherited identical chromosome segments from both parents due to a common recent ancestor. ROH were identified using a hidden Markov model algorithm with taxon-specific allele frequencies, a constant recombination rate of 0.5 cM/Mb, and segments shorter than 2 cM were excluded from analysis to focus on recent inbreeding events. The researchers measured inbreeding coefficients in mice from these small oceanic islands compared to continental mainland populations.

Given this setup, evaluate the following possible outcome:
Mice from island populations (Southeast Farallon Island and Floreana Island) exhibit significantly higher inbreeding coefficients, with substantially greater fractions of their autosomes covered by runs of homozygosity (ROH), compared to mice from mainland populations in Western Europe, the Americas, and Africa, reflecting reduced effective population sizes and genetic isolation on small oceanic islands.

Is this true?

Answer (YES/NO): NO